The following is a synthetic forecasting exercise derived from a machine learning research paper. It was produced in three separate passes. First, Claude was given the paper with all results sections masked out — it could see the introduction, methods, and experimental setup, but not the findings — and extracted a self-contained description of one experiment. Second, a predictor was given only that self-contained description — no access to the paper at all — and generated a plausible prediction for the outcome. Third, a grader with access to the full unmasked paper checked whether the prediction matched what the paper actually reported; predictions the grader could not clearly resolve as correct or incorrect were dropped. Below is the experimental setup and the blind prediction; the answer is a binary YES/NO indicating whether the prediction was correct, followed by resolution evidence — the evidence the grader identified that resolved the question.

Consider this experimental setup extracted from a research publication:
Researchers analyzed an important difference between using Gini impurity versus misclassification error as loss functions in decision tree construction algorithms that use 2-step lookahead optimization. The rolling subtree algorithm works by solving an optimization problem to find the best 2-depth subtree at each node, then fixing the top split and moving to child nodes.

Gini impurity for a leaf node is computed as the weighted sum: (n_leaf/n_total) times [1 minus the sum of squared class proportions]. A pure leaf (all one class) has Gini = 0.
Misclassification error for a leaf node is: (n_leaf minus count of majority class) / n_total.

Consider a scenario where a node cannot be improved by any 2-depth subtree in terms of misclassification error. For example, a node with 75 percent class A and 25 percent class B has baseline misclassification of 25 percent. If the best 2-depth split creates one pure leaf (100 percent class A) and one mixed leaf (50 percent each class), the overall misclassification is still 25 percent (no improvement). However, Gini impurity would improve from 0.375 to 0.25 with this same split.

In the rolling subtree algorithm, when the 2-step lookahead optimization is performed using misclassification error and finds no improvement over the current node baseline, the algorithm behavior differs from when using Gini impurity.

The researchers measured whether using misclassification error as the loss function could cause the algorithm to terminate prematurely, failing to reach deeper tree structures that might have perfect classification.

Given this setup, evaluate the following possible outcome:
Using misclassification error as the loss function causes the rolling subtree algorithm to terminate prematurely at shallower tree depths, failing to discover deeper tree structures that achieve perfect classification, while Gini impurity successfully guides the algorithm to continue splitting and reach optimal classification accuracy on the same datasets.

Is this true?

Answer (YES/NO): YES